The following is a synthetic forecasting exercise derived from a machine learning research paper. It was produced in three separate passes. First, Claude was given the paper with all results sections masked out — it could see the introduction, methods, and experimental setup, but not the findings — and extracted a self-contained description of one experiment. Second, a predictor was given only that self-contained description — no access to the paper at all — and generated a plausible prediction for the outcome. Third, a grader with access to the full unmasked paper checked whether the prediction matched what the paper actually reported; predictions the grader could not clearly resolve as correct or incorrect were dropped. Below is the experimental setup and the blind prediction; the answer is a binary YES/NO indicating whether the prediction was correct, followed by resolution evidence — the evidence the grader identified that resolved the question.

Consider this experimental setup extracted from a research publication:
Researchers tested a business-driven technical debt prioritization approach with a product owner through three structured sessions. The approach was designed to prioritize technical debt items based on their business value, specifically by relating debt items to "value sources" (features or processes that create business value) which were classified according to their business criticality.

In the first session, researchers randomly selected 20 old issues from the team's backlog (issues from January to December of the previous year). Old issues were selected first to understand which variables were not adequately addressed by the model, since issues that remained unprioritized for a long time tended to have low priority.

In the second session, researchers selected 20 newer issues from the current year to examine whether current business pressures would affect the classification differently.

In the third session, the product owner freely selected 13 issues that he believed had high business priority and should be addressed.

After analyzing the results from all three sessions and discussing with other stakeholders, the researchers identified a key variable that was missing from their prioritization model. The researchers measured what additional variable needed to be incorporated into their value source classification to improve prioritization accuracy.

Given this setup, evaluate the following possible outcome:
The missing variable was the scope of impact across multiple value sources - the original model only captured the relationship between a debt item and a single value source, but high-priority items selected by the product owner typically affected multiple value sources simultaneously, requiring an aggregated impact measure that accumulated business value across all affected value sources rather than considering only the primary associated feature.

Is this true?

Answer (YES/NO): NO